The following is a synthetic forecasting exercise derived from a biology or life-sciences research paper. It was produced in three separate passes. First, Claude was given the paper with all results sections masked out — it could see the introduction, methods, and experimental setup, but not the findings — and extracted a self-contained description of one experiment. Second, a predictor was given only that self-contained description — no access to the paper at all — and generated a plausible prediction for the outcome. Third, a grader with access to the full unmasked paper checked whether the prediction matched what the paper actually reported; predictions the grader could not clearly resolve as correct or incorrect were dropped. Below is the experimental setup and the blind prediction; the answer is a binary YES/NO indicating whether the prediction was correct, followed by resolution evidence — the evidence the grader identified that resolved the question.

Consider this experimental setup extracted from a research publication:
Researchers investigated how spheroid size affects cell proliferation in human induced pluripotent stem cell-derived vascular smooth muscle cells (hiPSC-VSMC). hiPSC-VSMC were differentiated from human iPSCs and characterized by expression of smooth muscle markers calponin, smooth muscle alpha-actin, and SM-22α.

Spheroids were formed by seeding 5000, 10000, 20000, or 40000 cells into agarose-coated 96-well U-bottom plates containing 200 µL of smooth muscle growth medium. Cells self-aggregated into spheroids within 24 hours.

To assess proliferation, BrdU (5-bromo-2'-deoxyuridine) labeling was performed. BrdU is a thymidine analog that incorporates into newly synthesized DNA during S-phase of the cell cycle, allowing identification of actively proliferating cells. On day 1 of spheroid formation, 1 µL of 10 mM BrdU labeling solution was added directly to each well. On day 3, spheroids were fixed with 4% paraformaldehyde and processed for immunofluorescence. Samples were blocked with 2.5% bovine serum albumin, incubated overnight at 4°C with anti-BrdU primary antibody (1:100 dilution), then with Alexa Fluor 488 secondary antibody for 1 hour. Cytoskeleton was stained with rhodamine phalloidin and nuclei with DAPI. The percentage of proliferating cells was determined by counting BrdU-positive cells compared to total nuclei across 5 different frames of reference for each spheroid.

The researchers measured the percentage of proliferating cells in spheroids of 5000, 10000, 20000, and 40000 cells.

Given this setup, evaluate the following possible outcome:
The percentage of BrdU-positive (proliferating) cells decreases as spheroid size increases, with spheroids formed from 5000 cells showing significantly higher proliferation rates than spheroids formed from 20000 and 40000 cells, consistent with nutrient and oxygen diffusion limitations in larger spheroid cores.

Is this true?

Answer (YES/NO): NO